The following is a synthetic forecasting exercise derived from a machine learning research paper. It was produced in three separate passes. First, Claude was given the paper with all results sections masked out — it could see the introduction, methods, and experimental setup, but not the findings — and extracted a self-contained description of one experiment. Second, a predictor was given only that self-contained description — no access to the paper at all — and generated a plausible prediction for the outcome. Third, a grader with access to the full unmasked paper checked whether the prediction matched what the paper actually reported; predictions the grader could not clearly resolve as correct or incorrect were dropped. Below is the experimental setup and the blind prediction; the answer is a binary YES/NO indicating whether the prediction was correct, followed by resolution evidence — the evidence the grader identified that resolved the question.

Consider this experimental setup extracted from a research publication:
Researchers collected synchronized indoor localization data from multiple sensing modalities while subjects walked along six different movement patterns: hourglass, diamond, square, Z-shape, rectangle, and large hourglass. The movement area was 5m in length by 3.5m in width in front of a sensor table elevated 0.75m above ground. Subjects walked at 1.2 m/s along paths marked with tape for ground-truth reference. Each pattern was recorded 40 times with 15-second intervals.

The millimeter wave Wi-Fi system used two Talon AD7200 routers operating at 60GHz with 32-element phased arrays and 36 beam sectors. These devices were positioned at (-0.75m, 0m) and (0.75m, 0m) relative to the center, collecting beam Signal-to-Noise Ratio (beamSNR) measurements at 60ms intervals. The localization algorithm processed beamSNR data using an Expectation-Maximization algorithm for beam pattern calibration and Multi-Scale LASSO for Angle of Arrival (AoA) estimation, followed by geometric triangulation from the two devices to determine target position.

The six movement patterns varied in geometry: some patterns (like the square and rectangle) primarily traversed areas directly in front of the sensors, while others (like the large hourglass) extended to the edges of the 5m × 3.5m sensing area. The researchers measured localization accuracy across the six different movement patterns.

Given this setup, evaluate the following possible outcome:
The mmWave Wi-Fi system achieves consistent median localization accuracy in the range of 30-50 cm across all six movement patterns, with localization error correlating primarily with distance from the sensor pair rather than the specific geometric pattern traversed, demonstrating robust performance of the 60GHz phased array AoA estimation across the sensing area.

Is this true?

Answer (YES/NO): NO